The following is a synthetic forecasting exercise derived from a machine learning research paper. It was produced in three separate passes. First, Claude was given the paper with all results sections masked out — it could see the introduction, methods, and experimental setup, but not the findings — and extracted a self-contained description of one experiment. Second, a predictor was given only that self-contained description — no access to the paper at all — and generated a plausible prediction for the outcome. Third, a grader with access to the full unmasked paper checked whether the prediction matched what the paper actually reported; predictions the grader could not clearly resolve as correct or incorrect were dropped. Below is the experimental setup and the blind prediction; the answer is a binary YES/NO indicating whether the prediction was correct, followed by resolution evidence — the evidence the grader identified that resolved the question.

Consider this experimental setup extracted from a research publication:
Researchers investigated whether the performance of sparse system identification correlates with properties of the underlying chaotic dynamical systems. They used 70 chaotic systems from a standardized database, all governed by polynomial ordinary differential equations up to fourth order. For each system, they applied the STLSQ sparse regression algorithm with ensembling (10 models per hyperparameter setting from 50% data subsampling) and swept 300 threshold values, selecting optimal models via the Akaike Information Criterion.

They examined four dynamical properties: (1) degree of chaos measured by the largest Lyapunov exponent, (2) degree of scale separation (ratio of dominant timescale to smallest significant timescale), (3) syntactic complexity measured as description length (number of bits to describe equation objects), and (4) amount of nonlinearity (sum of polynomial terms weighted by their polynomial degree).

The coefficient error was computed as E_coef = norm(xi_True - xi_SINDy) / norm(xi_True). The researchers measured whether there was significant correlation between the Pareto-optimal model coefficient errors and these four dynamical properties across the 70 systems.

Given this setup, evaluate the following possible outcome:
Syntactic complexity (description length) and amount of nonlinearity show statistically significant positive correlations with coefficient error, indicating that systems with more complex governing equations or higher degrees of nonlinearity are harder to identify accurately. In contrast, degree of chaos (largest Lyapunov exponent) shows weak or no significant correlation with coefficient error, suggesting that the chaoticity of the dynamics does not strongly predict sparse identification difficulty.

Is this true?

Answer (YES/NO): NO